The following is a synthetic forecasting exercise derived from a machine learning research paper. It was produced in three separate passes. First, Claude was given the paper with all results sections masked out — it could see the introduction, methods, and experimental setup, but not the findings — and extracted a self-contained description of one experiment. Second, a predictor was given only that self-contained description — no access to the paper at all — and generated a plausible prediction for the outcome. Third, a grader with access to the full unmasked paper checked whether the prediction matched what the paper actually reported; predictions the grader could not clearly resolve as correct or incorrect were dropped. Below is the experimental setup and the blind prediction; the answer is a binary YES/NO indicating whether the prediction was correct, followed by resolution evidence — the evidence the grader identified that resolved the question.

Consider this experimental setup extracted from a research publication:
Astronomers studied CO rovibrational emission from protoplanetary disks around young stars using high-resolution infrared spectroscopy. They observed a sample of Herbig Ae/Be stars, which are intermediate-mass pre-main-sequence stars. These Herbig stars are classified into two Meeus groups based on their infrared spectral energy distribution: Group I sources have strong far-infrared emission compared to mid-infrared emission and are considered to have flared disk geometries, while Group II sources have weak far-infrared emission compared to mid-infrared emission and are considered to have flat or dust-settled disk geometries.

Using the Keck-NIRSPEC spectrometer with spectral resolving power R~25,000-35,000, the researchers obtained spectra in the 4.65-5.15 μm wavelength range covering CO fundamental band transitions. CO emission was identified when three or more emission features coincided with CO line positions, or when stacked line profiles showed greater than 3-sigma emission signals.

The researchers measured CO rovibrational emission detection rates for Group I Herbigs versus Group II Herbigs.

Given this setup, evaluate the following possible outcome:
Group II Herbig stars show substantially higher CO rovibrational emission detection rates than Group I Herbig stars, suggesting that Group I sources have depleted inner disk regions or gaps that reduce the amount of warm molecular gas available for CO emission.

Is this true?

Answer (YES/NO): NO